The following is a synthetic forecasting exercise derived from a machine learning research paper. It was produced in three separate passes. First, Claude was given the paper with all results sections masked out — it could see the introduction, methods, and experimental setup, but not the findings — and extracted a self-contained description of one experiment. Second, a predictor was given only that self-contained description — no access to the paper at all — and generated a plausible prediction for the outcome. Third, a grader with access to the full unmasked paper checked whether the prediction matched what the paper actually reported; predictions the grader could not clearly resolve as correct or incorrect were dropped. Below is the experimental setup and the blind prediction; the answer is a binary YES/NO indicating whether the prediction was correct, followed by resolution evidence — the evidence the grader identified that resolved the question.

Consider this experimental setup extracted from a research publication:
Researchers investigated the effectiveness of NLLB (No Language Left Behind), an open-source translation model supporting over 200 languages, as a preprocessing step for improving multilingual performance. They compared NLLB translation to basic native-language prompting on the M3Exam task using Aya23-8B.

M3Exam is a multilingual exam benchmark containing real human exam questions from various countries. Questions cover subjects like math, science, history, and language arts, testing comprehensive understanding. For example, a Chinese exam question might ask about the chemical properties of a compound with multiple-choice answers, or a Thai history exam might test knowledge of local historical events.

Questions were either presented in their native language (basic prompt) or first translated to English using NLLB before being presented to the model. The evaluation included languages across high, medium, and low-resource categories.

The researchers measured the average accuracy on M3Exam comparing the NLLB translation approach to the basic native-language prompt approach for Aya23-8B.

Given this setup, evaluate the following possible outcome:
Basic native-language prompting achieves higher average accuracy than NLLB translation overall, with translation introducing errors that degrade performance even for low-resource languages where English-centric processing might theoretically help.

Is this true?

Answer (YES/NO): YES